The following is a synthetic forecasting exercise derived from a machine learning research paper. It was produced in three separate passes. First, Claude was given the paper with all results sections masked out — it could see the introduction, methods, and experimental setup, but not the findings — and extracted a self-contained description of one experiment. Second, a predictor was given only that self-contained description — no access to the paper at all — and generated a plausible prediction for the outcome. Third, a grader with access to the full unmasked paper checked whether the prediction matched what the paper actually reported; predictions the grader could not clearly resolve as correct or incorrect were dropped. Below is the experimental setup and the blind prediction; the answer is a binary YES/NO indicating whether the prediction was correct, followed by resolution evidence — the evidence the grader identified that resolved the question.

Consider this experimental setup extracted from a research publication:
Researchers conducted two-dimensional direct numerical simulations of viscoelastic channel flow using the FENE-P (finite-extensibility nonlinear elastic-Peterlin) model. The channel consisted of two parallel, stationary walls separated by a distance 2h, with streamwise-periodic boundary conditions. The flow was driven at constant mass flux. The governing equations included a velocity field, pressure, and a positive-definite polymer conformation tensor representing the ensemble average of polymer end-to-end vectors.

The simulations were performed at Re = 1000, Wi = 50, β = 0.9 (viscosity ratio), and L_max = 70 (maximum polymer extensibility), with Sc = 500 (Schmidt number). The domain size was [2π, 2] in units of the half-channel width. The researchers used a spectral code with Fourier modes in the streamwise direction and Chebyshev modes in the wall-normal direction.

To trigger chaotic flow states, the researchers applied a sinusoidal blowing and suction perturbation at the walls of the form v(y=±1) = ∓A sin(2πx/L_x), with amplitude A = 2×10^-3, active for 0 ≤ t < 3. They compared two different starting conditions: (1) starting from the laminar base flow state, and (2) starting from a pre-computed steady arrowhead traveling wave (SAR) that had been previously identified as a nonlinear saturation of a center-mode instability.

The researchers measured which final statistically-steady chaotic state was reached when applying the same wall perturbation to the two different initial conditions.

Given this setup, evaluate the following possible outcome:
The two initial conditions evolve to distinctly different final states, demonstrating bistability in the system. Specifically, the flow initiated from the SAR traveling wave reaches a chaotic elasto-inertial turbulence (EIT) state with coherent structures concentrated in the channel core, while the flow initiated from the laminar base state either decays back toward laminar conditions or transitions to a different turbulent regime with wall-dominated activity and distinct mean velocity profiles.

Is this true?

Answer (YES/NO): NO